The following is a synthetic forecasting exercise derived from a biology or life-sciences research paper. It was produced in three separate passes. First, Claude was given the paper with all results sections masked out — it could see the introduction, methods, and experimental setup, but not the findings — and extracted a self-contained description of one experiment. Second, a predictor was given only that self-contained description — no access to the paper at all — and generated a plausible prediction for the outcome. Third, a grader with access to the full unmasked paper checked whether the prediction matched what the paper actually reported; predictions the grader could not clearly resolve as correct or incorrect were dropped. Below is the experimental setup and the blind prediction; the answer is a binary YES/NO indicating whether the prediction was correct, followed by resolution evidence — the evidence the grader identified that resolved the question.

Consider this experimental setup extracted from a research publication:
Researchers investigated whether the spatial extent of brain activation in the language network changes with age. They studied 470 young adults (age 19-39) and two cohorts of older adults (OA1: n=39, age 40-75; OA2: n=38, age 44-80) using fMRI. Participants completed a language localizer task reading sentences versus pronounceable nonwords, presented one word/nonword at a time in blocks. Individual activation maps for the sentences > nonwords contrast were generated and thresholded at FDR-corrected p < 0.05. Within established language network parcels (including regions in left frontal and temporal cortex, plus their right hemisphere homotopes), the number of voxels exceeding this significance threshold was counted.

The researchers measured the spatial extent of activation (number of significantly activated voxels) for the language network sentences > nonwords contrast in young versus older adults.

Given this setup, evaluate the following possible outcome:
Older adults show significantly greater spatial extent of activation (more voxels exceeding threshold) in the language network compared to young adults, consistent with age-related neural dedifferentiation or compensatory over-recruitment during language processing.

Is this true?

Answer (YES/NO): NO